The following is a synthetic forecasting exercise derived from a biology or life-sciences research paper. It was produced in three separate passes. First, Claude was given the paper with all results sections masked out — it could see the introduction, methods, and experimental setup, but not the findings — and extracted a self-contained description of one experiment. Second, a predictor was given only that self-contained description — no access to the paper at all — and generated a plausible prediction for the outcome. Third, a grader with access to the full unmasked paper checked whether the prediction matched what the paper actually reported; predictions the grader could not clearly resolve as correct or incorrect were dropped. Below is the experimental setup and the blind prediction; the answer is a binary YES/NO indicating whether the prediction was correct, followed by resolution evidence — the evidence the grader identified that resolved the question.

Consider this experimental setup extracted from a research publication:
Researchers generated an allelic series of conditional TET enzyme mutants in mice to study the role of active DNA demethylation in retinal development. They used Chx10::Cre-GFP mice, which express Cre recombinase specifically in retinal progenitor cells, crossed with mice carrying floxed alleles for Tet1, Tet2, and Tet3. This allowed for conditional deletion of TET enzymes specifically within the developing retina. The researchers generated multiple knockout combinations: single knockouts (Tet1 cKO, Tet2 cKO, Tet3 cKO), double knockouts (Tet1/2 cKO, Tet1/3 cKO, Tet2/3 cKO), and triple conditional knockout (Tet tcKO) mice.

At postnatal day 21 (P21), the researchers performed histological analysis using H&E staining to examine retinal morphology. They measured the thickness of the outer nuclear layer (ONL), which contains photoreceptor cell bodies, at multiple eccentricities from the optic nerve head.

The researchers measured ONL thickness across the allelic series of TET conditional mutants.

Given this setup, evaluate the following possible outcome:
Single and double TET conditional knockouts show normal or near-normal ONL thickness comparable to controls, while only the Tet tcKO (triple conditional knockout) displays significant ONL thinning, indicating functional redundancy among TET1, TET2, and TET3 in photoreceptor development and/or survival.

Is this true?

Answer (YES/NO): NO